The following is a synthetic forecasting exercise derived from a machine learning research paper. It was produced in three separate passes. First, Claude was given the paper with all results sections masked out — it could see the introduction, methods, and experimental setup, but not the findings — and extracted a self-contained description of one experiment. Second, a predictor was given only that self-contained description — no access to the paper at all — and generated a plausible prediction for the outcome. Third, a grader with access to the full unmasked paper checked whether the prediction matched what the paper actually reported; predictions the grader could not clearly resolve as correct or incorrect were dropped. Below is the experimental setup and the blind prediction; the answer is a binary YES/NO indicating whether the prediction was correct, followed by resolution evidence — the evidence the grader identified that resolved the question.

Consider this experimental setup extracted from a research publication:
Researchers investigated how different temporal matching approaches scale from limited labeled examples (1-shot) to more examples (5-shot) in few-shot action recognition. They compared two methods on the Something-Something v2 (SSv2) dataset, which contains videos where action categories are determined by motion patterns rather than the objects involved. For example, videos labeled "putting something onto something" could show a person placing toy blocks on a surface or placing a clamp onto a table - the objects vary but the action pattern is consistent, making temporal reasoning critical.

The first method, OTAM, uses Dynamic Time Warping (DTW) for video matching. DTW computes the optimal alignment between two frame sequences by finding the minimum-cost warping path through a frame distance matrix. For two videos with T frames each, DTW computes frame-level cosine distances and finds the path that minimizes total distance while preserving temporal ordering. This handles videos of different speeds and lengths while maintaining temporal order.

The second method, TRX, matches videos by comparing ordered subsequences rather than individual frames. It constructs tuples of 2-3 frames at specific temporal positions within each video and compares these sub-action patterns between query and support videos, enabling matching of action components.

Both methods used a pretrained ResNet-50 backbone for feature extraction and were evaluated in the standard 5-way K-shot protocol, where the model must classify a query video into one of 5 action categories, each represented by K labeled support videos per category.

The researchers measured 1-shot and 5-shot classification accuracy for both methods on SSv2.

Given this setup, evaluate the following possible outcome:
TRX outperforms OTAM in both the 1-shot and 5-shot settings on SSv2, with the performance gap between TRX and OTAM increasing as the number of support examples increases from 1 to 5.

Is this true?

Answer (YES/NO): NO